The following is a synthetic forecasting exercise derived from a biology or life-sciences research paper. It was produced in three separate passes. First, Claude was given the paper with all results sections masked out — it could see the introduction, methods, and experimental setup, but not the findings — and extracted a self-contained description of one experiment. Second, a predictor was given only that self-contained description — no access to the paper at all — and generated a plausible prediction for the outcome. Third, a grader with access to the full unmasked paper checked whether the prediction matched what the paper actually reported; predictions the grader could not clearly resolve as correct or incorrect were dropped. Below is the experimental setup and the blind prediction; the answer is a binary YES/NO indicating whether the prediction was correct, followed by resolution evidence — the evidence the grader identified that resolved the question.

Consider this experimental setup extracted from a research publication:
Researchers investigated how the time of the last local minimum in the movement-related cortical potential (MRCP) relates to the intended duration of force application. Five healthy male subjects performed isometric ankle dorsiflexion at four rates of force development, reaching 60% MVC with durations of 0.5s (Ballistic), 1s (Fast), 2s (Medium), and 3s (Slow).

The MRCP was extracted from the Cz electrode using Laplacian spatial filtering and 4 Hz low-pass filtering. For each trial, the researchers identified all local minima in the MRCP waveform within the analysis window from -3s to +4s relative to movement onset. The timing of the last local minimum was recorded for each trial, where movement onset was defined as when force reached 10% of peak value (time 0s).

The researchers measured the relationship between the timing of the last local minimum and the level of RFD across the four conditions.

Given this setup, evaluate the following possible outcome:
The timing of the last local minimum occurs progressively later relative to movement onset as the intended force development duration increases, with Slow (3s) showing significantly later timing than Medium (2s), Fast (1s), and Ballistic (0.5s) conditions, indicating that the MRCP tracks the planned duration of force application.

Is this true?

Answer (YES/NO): YES